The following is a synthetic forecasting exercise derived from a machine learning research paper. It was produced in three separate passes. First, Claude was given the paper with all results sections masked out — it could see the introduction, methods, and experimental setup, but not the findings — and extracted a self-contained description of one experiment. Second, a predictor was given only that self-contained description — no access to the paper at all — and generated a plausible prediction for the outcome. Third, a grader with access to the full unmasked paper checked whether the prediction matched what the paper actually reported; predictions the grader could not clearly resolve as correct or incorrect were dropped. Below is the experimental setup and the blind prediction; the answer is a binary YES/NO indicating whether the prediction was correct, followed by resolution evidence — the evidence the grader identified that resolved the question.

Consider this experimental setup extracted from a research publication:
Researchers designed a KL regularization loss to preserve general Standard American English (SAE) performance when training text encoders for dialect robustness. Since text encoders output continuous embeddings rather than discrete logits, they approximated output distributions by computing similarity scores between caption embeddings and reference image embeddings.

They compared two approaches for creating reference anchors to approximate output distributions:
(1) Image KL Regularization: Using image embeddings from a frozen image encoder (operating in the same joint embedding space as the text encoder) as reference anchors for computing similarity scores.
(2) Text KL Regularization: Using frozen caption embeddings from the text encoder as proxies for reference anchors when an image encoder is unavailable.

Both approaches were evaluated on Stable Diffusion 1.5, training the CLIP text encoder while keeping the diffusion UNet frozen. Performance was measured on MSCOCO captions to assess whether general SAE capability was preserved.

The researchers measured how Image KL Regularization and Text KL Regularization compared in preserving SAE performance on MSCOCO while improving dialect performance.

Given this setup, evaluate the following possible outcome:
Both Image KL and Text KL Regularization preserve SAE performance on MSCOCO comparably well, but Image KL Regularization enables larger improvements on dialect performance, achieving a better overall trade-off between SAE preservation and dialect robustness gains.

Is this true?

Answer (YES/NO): NO